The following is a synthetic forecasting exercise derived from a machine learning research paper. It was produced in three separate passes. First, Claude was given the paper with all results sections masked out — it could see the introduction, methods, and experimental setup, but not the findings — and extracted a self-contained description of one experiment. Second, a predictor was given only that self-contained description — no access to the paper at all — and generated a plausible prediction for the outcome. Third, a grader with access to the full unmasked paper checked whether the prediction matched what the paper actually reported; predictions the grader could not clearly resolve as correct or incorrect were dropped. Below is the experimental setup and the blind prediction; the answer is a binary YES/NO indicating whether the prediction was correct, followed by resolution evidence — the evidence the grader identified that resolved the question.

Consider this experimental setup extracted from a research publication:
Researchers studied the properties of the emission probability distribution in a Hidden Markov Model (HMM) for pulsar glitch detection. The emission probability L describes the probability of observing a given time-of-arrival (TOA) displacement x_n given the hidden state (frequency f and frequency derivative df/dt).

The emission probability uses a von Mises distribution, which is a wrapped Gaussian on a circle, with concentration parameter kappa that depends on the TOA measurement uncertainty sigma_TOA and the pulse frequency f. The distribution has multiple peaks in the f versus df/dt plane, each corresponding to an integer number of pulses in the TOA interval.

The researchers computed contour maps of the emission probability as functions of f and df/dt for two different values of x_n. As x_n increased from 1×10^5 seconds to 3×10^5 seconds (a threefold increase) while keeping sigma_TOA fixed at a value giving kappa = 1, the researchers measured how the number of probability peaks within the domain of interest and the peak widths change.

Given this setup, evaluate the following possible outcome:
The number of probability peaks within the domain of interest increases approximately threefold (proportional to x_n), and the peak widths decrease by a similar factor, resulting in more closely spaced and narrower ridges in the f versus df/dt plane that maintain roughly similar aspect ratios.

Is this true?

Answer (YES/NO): NO